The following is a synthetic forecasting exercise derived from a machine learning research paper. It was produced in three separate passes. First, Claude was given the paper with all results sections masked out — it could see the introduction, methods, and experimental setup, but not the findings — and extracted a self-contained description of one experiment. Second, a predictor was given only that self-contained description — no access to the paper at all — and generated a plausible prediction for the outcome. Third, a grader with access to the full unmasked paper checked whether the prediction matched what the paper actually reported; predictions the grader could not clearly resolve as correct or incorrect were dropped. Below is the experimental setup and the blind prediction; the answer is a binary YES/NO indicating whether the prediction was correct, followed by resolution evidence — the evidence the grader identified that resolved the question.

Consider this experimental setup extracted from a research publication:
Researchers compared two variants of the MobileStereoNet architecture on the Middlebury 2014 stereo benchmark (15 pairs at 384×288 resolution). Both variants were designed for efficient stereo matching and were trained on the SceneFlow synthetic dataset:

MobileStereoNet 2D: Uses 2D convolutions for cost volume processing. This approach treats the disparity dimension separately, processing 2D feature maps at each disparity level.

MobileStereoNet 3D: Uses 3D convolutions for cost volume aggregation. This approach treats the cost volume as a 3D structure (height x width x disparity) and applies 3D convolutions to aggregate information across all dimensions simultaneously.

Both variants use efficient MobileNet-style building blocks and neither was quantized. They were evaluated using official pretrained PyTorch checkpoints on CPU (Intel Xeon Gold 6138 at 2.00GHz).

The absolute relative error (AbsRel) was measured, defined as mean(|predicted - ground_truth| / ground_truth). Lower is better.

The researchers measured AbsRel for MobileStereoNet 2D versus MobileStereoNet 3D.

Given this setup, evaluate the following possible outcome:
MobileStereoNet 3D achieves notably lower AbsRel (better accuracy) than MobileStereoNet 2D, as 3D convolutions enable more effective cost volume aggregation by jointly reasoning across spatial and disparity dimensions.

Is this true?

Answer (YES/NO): YES